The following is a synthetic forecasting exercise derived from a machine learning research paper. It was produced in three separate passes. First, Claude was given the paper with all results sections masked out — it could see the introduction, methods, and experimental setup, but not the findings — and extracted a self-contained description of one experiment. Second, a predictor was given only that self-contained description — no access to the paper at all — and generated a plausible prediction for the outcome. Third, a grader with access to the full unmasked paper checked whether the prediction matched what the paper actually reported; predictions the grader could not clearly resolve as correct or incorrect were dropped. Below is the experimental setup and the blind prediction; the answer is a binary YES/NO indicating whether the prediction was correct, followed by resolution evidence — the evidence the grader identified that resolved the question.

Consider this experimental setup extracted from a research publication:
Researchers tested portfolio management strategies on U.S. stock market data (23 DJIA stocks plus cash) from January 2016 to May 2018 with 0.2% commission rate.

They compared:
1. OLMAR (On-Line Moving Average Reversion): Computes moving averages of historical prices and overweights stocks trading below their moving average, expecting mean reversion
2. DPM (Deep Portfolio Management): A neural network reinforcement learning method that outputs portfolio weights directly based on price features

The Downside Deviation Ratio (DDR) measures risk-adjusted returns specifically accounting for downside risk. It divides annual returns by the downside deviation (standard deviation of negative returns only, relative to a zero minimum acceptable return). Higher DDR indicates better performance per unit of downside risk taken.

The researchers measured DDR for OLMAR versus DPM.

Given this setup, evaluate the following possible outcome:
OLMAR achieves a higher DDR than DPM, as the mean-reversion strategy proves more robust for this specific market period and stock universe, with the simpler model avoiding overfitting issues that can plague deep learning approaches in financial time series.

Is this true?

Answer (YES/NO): NO